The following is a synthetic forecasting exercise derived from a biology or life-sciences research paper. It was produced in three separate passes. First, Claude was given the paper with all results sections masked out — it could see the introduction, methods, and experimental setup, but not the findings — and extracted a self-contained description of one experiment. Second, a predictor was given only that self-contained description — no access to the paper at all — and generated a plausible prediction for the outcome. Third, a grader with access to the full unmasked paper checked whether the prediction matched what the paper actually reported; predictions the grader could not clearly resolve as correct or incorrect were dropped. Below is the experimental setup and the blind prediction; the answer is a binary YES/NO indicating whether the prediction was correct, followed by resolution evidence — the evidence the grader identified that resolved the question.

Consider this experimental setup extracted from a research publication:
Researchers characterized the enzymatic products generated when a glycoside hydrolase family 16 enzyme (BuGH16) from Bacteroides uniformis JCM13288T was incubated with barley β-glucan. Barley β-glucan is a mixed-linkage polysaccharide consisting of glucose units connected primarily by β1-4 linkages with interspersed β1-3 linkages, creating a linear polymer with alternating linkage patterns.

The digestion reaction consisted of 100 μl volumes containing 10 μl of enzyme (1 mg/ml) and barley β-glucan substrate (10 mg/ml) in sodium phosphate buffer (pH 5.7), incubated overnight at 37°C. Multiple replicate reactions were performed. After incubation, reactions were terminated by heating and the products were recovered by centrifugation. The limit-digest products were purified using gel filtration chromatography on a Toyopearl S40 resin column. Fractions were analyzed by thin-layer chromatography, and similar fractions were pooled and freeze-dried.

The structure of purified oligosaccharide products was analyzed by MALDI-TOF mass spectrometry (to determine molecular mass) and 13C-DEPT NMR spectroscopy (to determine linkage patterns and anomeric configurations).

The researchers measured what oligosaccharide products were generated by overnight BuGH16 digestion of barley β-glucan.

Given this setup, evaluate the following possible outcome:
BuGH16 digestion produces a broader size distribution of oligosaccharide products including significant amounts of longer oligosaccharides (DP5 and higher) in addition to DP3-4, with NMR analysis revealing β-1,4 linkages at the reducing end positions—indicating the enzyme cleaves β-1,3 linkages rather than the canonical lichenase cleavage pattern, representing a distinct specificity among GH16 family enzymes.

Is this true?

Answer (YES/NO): NO